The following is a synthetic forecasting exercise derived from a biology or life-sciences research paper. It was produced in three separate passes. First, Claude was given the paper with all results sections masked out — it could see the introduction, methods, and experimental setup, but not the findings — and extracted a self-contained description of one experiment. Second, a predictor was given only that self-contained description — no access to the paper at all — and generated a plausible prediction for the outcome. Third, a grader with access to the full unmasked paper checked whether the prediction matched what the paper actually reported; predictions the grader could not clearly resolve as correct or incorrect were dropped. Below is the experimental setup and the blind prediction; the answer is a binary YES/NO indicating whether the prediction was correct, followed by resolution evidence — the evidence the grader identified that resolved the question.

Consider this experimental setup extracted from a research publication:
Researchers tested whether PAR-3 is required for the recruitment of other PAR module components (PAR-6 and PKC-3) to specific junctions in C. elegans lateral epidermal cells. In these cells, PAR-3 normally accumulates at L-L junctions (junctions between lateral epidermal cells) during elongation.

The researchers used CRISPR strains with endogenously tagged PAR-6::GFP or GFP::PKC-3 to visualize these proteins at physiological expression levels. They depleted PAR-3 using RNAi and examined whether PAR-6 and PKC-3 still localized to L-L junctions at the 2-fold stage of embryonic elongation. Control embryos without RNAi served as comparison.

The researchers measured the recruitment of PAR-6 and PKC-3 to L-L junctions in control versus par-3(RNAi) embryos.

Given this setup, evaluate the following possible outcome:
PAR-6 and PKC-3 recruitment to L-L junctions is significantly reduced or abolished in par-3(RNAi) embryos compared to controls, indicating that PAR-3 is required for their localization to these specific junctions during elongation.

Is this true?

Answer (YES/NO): YES